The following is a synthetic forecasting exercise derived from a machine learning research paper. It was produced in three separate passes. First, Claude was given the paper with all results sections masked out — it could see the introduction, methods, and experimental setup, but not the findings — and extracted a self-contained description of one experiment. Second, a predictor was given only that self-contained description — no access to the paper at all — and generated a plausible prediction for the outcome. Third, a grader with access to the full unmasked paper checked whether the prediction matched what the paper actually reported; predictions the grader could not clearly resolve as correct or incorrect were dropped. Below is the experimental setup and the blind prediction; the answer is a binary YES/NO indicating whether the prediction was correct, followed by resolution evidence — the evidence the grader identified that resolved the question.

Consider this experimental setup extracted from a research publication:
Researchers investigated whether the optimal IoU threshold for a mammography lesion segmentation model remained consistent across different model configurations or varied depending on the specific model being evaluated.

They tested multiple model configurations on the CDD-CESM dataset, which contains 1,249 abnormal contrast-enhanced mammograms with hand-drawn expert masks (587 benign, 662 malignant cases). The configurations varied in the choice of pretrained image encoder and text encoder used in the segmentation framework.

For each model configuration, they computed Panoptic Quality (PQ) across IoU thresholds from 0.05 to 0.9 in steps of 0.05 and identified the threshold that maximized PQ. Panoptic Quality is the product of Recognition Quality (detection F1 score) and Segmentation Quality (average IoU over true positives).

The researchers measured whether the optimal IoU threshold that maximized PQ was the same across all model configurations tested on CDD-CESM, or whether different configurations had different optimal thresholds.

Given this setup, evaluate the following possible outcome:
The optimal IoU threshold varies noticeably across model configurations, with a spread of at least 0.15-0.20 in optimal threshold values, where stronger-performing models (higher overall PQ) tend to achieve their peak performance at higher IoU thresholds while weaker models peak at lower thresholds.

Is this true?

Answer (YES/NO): NO